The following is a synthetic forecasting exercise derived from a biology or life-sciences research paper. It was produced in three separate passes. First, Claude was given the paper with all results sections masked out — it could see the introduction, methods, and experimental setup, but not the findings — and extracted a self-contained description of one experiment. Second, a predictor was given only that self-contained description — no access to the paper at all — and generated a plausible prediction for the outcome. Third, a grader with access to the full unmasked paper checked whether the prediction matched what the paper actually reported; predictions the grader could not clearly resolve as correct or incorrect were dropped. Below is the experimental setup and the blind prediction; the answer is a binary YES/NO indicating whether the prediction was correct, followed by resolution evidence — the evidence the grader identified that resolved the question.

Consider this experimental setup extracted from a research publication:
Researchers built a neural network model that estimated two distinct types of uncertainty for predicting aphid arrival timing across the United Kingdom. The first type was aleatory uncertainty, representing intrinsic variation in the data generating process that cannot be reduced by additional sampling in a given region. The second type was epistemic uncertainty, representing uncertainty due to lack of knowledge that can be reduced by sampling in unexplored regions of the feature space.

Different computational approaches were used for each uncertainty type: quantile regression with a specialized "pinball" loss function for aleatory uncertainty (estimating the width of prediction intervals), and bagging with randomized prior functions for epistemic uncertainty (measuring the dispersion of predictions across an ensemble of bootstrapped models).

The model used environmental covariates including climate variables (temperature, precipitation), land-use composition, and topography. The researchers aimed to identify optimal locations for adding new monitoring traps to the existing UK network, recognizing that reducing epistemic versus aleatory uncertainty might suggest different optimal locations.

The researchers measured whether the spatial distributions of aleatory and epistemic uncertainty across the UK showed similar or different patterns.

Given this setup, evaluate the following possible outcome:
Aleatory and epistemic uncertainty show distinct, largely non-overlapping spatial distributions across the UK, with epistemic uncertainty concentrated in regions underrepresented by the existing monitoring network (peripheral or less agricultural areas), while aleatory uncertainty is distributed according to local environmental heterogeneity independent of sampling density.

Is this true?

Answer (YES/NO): YES